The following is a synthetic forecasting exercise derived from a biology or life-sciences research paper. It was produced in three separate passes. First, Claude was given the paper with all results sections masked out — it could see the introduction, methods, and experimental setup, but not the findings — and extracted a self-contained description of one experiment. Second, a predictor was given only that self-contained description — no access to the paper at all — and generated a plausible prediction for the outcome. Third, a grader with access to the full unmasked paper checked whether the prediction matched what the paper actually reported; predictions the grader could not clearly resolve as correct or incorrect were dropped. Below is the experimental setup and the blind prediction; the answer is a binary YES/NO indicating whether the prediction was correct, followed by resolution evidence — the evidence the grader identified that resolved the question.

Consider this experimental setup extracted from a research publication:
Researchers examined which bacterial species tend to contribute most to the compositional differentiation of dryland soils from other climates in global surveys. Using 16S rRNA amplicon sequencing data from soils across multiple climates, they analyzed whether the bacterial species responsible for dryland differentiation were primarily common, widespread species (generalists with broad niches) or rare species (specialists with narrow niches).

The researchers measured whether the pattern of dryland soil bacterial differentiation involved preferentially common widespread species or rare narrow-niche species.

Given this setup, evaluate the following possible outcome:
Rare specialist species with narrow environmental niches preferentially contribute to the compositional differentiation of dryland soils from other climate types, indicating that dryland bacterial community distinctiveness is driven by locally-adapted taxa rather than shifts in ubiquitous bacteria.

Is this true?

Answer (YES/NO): YES